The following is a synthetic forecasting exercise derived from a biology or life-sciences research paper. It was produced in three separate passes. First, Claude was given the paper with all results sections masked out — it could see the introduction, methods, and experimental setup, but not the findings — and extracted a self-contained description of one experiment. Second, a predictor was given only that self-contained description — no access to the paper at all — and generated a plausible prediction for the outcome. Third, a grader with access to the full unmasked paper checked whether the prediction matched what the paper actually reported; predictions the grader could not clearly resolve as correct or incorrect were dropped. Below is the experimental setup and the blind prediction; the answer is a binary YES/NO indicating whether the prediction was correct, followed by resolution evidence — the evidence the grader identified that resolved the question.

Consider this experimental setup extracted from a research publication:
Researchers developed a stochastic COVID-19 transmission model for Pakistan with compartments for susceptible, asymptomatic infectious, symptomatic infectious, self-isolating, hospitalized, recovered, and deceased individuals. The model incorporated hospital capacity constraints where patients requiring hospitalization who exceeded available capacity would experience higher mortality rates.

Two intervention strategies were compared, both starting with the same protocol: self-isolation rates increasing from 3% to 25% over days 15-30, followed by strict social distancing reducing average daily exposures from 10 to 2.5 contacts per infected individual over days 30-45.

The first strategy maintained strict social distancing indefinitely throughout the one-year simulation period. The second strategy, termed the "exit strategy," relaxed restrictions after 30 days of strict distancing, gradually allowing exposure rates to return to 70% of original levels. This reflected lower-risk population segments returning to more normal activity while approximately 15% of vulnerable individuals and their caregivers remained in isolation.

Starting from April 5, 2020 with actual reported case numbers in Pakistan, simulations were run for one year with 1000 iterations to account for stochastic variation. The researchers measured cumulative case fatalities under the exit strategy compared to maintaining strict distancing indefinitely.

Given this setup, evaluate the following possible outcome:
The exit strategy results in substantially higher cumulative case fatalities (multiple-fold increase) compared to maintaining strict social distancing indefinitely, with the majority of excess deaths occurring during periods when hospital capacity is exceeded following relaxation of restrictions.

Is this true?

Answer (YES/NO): NO